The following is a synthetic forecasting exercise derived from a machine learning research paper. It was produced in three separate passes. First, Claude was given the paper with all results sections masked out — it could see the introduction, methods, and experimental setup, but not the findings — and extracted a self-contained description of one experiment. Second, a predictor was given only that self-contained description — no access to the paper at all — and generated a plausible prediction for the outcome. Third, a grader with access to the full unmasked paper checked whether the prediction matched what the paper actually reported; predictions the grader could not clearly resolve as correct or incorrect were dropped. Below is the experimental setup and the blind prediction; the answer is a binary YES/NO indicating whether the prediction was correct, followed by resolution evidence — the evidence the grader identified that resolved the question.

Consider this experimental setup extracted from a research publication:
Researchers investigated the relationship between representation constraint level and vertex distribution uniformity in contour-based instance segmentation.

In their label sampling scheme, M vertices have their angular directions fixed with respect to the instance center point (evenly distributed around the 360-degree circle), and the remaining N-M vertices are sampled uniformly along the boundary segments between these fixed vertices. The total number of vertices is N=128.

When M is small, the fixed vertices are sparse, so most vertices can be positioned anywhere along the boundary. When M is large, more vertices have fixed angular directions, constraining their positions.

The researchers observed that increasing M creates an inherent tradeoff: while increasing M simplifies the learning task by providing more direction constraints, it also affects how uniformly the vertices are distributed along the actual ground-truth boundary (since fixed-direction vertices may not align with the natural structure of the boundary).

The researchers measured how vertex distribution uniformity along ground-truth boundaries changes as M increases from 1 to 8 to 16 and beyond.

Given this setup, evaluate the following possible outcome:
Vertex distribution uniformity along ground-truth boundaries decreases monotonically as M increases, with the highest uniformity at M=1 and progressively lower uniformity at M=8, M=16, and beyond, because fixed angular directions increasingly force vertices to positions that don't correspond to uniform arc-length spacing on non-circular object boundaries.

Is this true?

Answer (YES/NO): YES